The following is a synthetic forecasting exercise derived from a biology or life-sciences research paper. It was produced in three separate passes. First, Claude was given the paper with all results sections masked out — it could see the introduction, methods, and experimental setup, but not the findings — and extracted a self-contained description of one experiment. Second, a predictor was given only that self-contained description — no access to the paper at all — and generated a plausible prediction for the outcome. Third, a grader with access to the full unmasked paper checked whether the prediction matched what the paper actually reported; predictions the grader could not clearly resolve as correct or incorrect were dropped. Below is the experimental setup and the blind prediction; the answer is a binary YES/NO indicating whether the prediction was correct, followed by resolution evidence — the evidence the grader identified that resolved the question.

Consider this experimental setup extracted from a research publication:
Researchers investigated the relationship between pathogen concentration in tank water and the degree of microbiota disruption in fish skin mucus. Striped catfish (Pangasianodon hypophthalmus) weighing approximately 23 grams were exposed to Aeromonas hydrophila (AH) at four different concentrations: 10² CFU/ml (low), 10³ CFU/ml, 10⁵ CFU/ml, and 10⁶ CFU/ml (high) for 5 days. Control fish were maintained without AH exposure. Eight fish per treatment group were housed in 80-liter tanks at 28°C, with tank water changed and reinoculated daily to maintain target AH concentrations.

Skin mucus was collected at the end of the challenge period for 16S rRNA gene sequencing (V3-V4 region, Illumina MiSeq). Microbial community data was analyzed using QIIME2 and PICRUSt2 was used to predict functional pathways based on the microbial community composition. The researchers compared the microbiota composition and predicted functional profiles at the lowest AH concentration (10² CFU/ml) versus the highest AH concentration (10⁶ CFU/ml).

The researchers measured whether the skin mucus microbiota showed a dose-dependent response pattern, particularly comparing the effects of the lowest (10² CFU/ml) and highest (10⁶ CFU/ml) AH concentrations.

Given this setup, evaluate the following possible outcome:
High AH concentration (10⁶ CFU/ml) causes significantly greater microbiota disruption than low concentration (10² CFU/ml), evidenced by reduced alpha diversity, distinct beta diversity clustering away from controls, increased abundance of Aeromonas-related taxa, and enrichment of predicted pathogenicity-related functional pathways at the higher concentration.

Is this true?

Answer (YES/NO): NO